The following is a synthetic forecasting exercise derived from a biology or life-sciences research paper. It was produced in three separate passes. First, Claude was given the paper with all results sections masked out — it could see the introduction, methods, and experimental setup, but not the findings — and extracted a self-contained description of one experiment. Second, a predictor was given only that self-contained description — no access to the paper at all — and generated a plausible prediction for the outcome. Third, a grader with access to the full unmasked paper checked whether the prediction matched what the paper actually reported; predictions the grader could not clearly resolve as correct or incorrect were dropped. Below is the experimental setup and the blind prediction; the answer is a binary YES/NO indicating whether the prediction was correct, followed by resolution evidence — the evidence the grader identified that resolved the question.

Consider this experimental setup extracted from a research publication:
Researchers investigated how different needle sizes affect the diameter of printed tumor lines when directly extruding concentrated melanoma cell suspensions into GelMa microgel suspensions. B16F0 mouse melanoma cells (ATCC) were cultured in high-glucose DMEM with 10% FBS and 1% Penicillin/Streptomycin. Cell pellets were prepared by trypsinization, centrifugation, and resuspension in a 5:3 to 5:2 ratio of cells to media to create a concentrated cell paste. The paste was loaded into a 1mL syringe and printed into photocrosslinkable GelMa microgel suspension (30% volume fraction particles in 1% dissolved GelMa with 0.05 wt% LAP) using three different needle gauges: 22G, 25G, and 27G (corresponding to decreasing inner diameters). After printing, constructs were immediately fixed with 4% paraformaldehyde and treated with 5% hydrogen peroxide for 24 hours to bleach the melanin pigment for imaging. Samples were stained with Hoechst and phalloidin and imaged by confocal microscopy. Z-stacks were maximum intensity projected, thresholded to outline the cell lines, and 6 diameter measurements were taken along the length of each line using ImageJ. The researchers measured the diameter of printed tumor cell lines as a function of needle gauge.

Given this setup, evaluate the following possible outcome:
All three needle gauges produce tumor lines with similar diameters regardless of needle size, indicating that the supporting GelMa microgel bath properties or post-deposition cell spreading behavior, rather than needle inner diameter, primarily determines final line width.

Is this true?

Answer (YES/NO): NO